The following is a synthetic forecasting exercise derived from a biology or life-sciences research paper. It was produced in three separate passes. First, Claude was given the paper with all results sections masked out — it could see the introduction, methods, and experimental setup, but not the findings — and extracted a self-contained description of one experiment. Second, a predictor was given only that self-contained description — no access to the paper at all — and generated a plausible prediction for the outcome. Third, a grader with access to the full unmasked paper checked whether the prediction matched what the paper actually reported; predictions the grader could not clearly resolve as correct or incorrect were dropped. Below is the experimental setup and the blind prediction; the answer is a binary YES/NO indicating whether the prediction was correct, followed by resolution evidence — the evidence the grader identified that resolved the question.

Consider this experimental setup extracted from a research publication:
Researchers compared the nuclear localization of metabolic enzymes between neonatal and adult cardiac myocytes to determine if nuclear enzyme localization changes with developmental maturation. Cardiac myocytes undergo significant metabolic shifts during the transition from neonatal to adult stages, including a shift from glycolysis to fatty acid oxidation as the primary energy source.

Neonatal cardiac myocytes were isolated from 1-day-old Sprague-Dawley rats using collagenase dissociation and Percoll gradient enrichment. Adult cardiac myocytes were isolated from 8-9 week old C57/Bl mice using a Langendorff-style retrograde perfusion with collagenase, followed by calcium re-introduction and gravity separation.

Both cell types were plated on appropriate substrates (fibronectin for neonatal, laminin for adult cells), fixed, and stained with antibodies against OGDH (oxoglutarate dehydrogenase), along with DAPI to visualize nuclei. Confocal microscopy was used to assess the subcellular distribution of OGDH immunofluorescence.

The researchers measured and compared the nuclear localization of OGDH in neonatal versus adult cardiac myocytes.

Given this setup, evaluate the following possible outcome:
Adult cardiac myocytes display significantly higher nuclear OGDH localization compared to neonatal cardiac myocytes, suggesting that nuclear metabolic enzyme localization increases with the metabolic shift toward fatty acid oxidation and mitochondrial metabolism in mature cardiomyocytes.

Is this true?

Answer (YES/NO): NO